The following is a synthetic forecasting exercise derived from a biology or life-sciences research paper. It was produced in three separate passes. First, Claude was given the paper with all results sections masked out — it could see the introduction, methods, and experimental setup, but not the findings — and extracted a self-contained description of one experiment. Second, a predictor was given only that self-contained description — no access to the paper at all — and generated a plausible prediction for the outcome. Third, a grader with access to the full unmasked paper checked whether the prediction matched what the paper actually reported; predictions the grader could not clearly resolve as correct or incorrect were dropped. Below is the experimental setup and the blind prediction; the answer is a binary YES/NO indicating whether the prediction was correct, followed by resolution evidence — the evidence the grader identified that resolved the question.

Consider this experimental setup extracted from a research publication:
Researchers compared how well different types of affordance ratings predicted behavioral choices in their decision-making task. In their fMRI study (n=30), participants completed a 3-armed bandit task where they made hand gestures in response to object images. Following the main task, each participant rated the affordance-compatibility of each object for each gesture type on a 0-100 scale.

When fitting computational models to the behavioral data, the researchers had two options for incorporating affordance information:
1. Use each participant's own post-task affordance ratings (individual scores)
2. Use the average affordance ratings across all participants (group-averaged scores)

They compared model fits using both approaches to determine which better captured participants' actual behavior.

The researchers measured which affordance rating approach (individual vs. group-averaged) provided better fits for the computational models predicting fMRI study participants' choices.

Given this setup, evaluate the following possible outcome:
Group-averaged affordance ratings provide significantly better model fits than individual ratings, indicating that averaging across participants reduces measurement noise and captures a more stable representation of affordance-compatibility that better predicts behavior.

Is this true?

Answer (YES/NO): NO